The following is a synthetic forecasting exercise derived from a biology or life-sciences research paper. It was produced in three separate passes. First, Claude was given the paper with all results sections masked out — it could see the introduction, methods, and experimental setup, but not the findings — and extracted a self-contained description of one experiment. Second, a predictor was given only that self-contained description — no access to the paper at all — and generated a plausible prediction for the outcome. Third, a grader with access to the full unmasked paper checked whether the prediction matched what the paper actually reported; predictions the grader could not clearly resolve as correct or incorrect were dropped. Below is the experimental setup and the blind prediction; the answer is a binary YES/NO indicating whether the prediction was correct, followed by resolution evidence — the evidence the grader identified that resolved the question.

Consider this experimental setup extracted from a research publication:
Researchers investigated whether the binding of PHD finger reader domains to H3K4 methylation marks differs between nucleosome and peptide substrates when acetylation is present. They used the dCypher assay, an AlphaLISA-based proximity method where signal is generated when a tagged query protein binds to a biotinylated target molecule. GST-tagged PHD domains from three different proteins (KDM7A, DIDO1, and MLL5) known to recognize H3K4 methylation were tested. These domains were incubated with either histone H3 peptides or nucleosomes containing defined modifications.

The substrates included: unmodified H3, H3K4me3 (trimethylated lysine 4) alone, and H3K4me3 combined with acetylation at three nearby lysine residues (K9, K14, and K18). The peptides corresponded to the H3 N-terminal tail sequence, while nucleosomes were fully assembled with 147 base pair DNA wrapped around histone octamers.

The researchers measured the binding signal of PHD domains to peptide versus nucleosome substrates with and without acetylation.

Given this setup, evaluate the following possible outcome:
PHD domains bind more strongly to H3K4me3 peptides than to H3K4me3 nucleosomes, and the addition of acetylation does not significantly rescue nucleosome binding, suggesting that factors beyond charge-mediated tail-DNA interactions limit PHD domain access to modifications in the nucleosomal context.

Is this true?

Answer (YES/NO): NO